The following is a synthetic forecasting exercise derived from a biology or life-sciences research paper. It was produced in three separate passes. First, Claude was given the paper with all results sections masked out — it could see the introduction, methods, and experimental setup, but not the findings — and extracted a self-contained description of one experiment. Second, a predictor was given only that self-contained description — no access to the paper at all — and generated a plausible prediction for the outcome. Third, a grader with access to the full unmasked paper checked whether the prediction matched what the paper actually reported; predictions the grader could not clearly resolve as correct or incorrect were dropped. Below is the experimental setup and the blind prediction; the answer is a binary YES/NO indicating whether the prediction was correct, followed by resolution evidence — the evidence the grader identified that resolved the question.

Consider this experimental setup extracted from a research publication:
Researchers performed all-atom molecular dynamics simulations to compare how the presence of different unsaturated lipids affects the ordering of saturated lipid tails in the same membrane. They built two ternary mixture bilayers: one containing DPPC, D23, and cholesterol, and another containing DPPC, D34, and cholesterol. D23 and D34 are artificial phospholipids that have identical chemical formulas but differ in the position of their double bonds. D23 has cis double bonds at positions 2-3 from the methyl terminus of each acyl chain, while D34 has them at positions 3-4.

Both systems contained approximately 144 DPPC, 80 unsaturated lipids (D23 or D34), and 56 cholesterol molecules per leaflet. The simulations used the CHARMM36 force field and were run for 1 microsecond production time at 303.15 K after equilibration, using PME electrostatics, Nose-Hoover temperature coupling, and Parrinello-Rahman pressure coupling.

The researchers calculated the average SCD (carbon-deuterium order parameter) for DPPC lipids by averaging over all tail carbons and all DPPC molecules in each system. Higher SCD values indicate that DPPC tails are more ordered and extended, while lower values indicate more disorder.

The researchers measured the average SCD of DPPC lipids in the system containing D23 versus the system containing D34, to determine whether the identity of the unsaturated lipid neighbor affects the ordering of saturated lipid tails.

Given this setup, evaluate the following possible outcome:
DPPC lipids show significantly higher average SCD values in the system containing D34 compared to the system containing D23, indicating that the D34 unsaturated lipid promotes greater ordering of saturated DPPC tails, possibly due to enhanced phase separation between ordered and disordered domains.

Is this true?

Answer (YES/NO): YES